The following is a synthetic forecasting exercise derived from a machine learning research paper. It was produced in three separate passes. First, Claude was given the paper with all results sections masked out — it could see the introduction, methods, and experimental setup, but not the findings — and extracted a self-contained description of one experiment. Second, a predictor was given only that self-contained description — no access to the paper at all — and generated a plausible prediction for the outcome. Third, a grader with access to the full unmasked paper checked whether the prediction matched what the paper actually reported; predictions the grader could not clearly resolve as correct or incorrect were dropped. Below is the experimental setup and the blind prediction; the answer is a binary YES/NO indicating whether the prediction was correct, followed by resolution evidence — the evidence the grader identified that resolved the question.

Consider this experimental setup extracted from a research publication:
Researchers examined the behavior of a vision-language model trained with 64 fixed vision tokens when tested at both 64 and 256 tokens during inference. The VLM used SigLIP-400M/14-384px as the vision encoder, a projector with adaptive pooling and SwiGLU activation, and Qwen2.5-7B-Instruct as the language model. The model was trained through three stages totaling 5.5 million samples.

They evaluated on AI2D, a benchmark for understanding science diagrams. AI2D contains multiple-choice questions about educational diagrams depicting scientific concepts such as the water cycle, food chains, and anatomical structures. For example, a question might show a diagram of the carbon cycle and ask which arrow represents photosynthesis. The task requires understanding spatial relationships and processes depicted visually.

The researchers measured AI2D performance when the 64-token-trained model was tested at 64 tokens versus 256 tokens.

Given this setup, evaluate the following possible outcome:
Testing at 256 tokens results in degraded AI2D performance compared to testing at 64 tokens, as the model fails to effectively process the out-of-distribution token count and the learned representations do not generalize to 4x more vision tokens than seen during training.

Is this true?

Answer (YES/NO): YES